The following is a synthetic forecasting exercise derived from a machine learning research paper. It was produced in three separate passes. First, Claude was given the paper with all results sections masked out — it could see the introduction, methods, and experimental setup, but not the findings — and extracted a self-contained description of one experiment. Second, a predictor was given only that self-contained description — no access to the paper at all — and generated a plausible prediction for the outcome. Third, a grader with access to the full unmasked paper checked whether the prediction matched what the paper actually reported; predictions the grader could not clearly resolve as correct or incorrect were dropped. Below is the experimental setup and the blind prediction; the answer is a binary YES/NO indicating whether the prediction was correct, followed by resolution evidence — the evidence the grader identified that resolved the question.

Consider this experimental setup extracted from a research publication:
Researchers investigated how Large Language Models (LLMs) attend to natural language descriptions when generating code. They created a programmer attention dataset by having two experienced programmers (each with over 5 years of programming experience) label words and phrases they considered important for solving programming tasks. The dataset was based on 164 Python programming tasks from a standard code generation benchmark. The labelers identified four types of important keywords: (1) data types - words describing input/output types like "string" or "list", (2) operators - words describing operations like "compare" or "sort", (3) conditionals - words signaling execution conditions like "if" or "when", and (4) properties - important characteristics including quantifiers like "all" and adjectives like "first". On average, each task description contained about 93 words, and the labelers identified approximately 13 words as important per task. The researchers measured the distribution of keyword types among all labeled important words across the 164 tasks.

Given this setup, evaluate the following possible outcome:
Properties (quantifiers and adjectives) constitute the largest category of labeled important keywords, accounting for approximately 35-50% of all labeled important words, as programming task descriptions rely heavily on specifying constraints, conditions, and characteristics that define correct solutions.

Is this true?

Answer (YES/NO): YES